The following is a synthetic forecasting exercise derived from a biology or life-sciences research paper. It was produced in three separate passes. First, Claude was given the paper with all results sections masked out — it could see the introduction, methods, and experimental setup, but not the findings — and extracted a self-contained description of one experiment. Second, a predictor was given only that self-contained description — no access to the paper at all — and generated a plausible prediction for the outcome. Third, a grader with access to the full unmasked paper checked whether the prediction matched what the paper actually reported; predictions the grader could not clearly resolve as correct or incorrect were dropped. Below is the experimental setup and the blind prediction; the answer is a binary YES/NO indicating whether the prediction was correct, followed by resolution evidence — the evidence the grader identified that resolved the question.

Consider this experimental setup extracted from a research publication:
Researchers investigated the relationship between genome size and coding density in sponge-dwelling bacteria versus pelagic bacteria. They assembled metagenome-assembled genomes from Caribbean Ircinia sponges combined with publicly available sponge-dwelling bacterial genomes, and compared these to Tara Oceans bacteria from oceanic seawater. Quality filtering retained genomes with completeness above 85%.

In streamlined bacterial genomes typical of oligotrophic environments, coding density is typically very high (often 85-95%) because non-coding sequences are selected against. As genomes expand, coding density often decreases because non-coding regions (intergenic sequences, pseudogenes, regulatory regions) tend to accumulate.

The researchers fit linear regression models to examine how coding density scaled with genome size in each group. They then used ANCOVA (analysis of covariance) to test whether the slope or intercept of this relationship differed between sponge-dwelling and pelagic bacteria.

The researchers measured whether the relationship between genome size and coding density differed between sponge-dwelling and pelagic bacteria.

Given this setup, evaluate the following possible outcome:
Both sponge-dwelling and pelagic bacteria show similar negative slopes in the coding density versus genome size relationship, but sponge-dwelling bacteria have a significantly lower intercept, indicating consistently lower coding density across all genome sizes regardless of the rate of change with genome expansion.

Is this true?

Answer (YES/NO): NO